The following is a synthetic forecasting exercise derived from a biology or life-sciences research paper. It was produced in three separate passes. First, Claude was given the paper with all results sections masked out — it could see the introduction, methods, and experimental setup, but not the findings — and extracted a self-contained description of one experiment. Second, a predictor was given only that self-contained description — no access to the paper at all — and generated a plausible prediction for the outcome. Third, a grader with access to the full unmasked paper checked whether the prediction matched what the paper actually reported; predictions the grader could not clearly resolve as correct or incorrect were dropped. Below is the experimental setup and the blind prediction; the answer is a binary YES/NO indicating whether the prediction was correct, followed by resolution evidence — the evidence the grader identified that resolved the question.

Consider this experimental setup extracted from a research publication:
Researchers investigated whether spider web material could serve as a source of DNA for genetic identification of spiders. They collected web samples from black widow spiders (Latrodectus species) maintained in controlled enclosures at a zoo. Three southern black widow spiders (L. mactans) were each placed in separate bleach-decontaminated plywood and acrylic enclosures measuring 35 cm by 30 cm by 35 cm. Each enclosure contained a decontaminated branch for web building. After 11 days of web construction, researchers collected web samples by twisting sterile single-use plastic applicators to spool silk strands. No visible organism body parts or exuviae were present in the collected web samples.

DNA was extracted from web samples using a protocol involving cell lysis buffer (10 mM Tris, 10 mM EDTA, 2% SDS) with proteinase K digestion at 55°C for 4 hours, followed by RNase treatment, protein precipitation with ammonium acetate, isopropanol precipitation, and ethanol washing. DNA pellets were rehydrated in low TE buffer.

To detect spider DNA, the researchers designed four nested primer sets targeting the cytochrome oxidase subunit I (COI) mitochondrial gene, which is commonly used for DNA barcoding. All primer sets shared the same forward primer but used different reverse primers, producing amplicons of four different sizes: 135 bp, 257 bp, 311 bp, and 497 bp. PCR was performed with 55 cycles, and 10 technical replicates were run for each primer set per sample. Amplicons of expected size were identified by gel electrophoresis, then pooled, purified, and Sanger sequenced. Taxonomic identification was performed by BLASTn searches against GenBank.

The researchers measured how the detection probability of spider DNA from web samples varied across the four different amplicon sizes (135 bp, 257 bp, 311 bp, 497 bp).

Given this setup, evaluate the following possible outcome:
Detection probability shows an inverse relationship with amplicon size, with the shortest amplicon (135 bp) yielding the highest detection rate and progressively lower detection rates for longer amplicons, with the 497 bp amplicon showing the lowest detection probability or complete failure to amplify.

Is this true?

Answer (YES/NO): NO